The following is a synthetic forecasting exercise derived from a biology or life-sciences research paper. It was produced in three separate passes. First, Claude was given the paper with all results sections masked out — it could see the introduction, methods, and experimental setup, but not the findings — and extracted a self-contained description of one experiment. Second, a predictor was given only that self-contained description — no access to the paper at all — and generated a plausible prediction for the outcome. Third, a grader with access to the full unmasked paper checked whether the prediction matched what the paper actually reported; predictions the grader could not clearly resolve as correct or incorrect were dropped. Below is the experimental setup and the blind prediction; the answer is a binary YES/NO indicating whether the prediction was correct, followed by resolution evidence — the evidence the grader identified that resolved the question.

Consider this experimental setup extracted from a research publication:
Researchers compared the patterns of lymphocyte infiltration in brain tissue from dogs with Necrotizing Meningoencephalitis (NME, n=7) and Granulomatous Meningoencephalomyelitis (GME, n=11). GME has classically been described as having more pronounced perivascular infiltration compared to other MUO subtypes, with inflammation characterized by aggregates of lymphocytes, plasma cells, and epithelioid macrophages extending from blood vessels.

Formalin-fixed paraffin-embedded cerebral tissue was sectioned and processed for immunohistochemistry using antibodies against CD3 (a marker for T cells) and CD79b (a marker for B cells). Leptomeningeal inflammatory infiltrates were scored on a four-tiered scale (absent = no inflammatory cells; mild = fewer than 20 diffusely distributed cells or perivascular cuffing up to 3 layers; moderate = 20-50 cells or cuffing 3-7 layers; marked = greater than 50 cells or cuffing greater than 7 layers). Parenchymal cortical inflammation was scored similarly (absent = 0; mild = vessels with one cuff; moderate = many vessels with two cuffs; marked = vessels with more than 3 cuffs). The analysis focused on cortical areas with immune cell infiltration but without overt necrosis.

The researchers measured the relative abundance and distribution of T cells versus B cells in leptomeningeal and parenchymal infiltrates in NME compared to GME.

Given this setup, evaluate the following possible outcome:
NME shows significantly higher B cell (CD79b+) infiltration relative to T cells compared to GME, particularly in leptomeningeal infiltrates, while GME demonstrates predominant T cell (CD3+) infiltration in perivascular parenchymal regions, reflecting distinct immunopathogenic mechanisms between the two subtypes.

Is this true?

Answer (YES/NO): NO